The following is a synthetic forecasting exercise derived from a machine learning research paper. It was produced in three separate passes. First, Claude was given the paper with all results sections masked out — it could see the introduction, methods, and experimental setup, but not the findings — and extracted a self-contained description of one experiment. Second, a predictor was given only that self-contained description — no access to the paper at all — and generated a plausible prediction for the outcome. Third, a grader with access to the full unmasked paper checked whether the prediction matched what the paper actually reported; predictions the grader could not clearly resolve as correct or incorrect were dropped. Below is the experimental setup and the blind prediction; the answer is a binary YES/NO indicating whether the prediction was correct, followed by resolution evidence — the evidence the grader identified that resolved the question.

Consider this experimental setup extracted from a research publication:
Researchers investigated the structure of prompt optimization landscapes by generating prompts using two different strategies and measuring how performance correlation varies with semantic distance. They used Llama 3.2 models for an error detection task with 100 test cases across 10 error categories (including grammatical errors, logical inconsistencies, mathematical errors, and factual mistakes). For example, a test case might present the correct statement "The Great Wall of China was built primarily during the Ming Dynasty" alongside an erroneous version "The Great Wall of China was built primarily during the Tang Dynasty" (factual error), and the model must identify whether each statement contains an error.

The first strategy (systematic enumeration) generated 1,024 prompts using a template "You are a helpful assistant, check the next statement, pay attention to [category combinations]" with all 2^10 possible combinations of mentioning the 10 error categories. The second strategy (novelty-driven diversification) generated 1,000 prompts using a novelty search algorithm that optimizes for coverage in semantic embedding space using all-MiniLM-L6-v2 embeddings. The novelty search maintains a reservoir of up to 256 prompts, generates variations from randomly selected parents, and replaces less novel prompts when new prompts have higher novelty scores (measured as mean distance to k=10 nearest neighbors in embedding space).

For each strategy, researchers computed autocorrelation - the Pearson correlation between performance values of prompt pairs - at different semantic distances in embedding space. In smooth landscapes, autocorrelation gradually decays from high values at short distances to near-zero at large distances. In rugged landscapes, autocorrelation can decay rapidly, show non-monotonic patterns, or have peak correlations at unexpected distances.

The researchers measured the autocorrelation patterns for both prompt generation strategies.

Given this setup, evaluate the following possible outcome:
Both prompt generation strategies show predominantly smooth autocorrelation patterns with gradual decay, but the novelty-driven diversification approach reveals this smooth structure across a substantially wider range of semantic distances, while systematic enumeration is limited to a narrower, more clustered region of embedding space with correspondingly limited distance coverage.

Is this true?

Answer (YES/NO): NO